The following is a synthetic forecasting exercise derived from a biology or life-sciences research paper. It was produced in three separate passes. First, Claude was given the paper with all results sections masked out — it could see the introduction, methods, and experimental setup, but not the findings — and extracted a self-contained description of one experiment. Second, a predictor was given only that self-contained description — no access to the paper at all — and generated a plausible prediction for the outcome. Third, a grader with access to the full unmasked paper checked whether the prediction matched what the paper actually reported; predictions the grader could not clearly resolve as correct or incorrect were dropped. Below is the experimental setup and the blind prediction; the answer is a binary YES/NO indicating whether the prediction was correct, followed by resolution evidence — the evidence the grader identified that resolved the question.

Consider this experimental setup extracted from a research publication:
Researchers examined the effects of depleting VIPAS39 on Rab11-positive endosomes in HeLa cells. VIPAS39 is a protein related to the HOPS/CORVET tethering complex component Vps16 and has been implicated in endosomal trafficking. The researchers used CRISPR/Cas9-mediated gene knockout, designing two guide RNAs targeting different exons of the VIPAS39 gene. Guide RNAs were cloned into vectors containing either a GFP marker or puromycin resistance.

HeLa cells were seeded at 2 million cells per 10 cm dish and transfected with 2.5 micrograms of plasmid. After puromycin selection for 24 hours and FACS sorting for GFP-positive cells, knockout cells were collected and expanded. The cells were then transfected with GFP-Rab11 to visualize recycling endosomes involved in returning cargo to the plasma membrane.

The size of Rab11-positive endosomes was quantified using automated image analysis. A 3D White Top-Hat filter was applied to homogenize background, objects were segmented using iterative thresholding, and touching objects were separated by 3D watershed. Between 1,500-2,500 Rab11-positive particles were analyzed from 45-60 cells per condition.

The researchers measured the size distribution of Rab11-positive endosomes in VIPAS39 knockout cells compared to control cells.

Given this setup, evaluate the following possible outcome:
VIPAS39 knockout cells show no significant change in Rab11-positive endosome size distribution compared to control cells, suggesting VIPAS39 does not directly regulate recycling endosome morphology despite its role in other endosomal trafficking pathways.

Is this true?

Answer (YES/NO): NO